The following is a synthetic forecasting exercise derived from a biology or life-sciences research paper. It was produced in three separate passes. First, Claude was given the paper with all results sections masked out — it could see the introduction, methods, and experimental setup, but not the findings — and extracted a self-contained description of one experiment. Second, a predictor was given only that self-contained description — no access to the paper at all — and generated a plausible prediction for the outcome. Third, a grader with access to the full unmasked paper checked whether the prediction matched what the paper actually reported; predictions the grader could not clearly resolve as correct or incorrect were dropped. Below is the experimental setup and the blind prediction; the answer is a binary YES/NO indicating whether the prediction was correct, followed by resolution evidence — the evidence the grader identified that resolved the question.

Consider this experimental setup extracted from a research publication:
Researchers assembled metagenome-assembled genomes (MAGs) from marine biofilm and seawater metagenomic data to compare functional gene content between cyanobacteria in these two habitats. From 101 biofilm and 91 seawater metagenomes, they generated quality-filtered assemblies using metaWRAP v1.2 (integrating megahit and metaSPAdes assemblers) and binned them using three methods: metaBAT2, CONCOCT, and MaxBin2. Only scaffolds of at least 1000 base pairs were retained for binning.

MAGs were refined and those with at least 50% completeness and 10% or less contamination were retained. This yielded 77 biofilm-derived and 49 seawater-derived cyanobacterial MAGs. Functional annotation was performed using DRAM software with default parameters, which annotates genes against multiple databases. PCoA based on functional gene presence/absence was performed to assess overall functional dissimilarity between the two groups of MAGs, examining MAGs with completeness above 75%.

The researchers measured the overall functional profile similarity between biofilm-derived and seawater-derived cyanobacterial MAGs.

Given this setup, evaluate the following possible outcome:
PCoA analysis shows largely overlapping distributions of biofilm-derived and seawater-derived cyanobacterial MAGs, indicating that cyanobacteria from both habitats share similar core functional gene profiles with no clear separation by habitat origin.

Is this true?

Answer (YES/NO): NO